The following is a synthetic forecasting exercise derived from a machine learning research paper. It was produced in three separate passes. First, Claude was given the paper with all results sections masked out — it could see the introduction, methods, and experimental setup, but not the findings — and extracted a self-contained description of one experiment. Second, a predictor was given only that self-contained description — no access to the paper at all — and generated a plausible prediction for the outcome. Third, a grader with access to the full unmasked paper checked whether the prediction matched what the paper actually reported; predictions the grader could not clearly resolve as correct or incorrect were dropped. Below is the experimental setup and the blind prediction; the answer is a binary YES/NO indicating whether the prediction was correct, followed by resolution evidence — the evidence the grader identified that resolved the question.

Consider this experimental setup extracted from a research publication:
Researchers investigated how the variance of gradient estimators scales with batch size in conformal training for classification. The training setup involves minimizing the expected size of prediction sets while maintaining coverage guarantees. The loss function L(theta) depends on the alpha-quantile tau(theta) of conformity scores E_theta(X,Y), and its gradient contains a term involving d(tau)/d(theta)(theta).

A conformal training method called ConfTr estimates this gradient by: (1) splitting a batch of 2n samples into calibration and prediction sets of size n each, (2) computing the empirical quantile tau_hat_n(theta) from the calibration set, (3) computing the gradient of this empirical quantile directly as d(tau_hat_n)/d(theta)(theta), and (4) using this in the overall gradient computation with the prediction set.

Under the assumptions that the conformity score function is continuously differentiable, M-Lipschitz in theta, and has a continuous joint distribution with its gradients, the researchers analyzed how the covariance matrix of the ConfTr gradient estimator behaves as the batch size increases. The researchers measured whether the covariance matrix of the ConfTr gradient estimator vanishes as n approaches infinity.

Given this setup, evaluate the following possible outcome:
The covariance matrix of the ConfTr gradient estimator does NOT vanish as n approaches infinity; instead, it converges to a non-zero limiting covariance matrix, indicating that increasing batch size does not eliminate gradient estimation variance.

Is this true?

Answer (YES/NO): YES